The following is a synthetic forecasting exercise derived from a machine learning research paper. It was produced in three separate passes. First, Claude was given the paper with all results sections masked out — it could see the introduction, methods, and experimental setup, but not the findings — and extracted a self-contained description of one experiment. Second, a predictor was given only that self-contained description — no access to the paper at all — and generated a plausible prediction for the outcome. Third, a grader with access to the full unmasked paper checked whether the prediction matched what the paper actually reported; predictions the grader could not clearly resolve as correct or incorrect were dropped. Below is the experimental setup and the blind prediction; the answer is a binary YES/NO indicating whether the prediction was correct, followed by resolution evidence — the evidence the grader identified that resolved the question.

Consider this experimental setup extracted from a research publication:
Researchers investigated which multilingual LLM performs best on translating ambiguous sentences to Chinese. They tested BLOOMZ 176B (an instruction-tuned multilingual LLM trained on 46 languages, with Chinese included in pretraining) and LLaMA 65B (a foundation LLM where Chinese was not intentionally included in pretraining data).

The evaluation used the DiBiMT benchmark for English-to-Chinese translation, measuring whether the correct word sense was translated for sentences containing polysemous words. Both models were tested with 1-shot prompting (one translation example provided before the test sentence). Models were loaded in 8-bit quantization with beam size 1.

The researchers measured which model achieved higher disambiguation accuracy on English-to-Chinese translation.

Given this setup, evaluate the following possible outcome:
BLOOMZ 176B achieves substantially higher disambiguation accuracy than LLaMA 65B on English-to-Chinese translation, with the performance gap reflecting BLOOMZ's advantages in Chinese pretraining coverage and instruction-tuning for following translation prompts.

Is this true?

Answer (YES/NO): YES